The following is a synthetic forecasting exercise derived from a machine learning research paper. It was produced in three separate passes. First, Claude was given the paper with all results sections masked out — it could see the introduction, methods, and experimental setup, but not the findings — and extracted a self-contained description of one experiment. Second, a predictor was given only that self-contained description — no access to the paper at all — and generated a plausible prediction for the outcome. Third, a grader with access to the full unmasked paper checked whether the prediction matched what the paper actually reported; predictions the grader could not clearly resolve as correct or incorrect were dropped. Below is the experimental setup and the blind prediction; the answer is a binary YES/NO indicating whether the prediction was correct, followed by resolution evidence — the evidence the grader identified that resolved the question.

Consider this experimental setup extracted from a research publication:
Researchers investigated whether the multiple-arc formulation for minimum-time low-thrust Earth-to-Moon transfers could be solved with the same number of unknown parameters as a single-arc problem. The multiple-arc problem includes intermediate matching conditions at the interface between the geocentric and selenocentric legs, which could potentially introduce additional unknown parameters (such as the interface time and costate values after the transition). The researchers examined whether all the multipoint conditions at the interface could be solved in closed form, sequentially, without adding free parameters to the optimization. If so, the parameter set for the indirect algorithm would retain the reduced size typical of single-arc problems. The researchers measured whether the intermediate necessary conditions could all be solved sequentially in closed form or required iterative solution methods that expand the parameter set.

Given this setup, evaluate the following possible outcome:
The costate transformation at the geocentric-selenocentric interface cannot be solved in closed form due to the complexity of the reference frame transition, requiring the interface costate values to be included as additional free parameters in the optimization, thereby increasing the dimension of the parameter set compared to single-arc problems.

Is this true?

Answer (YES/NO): NO